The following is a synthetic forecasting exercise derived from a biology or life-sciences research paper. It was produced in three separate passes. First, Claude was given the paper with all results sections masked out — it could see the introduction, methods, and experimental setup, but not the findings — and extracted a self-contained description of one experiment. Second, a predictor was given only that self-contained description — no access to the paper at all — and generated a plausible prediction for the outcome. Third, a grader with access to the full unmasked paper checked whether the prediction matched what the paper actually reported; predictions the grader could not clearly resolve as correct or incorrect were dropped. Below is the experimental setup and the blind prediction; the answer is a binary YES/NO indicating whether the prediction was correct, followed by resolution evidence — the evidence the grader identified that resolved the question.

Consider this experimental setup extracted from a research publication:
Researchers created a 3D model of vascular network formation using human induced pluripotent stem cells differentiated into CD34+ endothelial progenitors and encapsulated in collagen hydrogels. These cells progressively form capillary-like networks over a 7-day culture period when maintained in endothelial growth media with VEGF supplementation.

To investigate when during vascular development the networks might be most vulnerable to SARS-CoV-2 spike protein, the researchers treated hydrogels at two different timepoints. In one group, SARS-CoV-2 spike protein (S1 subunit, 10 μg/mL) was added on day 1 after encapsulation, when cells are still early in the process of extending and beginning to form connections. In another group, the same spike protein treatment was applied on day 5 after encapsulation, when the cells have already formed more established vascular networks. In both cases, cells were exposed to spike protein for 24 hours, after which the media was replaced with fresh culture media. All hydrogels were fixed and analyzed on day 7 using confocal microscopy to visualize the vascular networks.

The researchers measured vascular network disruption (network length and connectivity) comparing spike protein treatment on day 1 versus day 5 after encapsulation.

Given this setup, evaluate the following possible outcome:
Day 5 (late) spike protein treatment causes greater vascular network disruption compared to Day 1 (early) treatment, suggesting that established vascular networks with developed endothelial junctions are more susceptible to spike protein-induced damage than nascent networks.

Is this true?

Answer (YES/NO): YES